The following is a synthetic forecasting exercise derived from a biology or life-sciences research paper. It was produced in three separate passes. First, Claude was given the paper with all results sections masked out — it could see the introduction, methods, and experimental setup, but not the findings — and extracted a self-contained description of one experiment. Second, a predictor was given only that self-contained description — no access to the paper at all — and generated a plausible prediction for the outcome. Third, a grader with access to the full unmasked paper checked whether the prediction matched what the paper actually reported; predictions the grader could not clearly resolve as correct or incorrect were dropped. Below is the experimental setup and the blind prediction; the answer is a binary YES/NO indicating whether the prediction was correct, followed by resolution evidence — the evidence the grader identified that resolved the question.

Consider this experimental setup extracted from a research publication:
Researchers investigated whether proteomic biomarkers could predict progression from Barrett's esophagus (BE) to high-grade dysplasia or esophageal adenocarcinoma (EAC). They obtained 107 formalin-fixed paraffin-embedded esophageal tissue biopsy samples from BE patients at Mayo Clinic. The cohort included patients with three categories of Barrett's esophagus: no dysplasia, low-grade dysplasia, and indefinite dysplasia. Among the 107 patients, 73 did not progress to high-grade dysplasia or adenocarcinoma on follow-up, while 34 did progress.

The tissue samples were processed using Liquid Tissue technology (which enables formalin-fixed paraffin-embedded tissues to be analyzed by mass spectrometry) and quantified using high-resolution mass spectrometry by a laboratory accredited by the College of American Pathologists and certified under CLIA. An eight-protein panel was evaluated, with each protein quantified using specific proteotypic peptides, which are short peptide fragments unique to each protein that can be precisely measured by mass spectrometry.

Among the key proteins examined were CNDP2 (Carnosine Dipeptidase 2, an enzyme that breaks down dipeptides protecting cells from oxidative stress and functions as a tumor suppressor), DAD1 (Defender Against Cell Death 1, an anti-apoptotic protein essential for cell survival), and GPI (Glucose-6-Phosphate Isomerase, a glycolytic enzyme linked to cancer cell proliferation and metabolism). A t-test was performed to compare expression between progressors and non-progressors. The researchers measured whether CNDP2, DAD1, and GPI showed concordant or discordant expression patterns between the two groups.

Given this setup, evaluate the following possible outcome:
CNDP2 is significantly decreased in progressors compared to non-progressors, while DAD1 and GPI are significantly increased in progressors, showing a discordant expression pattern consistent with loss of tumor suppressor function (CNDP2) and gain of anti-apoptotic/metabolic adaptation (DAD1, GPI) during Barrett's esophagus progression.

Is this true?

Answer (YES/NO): NO